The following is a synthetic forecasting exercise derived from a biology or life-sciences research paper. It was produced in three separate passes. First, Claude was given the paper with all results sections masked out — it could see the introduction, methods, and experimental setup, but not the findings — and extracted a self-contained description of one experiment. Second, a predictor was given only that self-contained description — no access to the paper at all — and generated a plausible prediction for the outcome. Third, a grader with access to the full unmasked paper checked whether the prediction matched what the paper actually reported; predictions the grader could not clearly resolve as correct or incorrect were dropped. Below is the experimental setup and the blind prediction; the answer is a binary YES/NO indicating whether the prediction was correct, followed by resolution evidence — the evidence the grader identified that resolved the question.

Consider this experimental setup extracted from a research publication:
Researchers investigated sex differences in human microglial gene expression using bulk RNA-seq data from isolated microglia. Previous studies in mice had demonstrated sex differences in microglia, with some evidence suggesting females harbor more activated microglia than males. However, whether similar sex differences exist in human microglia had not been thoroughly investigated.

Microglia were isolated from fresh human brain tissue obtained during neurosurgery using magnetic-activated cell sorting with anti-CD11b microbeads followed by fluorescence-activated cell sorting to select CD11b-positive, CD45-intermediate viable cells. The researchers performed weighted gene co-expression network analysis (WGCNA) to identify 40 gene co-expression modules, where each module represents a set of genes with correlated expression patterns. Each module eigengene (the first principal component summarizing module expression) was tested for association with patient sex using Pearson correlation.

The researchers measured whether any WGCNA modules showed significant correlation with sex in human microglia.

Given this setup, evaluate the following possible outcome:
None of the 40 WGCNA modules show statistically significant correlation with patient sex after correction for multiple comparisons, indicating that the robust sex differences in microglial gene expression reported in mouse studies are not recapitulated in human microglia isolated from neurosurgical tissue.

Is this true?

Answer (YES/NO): NO